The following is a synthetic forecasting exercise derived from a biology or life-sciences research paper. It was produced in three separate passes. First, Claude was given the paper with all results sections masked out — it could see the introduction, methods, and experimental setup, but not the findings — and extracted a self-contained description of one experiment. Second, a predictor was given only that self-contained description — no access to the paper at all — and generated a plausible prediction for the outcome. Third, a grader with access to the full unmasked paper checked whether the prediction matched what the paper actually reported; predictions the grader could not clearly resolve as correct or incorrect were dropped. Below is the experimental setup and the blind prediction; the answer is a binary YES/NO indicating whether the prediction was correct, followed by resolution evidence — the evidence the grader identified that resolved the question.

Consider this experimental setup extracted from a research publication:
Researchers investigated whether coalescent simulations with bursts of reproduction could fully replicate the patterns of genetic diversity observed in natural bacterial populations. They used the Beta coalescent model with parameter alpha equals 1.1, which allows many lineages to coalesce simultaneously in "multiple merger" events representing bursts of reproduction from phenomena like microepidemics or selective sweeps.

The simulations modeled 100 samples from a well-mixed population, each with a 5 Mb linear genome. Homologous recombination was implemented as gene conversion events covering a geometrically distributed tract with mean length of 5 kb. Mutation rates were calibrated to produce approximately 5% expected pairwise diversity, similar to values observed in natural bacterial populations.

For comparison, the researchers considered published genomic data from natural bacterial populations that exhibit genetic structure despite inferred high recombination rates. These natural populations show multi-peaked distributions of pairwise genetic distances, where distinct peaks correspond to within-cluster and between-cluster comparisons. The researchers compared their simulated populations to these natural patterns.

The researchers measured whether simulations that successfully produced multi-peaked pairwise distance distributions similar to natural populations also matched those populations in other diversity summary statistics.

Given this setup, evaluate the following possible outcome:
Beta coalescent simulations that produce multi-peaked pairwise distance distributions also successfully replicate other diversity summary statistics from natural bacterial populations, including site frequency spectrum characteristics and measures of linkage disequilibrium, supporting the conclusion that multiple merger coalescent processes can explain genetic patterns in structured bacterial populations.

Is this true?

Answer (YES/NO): NO